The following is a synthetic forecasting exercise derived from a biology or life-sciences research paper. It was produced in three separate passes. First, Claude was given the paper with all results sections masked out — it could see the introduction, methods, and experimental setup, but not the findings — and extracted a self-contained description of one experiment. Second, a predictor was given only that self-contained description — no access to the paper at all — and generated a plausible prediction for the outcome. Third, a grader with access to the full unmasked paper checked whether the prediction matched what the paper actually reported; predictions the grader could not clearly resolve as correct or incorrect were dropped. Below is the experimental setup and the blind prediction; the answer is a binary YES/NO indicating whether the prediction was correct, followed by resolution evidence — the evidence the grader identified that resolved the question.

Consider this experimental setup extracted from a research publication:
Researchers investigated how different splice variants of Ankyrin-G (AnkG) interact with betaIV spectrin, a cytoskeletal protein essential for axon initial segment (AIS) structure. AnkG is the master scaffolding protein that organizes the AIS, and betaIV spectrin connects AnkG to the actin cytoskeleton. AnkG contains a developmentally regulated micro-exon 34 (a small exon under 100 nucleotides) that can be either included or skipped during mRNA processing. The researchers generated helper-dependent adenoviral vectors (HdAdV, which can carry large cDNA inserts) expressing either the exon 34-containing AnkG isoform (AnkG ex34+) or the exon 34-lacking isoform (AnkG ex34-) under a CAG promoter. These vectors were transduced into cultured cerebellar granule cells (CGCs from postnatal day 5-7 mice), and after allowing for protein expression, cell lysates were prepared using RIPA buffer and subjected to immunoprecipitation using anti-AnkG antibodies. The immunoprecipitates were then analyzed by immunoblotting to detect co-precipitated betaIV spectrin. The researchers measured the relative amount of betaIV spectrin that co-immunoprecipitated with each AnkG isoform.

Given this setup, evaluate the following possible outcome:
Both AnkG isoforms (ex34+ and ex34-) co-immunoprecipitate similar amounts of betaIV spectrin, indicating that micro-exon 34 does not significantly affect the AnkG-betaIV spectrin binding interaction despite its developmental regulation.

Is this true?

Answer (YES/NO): NO